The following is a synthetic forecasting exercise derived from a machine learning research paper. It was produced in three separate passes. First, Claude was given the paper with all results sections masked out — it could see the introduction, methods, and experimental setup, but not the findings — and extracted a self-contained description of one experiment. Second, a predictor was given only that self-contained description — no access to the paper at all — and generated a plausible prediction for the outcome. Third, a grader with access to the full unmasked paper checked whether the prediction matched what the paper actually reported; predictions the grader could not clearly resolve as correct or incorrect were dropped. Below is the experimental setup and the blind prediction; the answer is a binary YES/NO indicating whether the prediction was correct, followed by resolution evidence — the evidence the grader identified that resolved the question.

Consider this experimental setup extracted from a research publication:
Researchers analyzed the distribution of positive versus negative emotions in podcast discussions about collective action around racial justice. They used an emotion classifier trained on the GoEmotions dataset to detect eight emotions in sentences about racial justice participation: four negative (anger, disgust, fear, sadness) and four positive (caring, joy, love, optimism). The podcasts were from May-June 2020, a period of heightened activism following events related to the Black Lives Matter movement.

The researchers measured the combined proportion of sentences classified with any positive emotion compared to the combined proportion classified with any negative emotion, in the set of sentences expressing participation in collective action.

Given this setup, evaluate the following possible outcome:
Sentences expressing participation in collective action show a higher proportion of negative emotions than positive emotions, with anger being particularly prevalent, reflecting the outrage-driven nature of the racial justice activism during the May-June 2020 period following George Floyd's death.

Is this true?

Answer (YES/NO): NO